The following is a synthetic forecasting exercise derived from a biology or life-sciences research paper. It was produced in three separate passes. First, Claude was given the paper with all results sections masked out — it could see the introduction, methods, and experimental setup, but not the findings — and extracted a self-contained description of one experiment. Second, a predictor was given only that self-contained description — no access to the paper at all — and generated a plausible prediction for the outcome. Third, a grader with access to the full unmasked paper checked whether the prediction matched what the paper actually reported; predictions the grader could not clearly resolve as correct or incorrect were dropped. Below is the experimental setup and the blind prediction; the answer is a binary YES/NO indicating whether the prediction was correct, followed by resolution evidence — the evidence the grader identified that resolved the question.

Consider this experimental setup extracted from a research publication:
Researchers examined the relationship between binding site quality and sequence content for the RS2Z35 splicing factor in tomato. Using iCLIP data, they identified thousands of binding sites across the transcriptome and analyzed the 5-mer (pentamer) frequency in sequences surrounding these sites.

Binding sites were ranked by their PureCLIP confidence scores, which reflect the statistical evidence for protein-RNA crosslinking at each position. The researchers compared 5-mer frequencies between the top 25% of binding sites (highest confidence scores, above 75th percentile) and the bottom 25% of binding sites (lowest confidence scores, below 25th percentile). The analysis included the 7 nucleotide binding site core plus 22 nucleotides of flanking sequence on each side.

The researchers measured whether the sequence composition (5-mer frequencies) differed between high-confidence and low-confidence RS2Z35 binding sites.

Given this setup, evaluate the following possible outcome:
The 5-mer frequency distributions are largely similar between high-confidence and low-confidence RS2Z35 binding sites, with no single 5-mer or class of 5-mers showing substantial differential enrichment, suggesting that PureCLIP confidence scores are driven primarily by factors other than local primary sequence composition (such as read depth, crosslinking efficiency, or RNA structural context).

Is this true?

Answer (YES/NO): NO